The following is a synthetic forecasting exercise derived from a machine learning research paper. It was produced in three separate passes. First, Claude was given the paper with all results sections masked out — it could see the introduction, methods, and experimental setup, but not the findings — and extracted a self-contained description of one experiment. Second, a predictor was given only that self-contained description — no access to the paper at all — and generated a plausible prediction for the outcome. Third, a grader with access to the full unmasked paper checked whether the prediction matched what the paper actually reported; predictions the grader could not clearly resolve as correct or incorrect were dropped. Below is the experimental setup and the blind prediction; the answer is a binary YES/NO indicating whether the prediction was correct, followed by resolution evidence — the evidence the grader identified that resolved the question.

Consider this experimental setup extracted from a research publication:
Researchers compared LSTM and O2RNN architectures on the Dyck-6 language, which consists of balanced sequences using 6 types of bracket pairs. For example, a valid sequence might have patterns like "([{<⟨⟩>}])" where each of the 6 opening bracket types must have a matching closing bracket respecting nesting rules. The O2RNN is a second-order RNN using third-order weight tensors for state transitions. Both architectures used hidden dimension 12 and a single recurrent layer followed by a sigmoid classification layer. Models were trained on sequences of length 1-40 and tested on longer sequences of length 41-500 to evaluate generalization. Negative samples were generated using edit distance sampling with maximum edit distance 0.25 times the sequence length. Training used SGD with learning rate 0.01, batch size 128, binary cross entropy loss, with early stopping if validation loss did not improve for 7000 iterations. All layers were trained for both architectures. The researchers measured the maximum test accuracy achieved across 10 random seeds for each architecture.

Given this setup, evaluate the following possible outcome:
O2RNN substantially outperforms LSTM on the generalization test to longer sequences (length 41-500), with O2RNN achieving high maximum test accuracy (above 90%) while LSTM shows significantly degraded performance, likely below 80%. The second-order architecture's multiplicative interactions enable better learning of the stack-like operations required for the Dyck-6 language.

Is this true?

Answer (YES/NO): NO